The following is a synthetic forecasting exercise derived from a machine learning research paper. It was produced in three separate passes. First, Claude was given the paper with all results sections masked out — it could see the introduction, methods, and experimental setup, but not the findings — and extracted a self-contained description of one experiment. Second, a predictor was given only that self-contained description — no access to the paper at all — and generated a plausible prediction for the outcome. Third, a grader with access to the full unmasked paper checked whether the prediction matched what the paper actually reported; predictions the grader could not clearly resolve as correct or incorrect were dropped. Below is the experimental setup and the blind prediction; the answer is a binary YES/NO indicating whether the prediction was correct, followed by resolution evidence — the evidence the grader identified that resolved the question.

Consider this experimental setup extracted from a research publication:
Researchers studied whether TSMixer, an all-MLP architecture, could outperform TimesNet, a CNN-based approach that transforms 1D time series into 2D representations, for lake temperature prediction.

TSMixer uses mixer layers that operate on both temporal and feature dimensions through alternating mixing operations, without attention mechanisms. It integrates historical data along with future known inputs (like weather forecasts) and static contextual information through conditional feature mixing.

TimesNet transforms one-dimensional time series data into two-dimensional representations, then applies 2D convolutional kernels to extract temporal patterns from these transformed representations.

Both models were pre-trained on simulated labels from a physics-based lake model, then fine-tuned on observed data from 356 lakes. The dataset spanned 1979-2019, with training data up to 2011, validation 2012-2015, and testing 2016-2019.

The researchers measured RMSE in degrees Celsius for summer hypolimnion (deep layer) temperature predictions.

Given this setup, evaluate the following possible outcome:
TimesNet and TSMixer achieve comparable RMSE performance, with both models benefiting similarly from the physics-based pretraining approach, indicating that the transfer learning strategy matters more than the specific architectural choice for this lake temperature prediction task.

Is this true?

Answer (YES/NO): NO